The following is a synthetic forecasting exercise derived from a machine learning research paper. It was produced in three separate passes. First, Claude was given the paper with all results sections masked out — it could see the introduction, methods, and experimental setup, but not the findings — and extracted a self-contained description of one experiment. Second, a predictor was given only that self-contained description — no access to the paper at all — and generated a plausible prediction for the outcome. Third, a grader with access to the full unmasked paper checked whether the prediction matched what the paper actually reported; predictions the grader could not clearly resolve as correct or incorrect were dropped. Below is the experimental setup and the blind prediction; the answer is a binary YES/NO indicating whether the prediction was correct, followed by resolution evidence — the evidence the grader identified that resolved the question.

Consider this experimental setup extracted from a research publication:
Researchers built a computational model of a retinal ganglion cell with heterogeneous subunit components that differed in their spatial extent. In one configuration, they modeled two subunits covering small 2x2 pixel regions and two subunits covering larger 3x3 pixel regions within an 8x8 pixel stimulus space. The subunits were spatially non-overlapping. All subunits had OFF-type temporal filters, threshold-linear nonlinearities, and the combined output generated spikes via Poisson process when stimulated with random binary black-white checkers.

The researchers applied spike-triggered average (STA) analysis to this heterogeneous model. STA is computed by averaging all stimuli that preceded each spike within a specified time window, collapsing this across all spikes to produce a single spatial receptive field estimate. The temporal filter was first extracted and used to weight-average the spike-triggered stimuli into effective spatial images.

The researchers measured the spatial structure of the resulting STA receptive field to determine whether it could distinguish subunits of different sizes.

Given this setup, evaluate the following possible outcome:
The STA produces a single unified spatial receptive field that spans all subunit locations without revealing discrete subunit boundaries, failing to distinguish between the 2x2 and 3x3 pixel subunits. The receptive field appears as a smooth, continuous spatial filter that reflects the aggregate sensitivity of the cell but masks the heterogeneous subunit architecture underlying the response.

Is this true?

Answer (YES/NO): YES